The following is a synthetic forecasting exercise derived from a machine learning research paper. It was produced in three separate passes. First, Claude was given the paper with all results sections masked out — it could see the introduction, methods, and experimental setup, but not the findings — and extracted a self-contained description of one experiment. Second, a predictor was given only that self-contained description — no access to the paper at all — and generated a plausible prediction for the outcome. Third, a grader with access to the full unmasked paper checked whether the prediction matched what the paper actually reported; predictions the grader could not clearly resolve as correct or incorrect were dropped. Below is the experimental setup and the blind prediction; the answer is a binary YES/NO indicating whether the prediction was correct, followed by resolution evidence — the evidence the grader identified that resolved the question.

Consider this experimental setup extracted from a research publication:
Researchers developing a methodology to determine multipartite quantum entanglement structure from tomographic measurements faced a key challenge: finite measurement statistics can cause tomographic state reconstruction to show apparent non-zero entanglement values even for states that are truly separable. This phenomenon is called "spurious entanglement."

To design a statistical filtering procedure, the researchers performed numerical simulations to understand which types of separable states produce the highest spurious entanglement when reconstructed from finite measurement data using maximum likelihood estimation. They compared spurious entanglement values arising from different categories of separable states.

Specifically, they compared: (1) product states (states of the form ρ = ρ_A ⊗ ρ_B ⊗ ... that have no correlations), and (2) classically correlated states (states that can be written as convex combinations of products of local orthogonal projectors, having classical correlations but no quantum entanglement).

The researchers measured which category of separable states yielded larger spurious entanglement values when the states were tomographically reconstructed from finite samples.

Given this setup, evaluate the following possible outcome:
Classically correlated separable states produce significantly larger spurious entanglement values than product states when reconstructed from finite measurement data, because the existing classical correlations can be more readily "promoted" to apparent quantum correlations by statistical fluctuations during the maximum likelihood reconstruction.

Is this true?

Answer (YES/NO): YES